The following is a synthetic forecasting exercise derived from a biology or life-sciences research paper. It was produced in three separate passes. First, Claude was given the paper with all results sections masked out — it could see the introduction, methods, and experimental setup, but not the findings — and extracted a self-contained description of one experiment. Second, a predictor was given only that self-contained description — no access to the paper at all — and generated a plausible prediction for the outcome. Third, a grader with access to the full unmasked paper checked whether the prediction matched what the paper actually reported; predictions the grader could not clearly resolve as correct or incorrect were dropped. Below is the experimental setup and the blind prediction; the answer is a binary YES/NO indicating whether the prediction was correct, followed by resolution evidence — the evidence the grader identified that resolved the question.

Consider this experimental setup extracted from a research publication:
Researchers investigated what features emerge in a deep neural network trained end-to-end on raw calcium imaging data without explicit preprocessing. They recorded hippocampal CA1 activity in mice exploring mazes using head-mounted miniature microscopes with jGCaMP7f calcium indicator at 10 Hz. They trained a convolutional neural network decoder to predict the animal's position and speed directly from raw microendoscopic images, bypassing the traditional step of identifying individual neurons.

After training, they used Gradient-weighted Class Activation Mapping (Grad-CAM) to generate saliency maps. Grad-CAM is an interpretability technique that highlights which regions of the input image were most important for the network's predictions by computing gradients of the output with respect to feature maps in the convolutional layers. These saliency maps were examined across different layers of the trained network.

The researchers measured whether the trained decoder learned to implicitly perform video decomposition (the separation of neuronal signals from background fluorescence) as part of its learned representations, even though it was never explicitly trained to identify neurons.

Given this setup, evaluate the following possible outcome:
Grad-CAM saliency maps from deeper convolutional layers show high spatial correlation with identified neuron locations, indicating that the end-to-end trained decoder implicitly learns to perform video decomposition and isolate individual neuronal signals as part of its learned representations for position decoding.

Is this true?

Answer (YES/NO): NO